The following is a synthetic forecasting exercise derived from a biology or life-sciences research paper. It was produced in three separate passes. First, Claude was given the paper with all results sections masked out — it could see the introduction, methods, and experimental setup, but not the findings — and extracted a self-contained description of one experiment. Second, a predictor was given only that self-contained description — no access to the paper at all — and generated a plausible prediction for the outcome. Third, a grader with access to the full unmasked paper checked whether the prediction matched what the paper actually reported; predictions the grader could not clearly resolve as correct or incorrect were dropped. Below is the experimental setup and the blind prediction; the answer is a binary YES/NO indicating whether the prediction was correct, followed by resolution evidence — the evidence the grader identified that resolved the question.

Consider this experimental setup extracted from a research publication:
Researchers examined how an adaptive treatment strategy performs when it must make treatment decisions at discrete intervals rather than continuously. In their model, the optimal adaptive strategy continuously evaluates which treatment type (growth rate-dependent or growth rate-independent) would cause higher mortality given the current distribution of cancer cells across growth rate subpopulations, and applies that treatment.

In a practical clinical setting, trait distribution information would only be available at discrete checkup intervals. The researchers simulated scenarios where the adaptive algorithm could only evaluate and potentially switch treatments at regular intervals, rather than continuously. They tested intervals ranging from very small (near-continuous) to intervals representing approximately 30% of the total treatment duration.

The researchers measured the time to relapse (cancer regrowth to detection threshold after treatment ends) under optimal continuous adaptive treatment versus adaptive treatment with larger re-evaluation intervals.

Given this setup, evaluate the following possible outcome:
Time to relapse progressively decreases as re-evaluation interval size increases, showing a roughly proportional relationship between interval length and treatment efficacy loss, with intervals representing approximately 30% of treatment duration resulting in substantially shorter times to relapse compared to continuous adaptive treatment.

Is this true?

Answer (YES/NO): NO